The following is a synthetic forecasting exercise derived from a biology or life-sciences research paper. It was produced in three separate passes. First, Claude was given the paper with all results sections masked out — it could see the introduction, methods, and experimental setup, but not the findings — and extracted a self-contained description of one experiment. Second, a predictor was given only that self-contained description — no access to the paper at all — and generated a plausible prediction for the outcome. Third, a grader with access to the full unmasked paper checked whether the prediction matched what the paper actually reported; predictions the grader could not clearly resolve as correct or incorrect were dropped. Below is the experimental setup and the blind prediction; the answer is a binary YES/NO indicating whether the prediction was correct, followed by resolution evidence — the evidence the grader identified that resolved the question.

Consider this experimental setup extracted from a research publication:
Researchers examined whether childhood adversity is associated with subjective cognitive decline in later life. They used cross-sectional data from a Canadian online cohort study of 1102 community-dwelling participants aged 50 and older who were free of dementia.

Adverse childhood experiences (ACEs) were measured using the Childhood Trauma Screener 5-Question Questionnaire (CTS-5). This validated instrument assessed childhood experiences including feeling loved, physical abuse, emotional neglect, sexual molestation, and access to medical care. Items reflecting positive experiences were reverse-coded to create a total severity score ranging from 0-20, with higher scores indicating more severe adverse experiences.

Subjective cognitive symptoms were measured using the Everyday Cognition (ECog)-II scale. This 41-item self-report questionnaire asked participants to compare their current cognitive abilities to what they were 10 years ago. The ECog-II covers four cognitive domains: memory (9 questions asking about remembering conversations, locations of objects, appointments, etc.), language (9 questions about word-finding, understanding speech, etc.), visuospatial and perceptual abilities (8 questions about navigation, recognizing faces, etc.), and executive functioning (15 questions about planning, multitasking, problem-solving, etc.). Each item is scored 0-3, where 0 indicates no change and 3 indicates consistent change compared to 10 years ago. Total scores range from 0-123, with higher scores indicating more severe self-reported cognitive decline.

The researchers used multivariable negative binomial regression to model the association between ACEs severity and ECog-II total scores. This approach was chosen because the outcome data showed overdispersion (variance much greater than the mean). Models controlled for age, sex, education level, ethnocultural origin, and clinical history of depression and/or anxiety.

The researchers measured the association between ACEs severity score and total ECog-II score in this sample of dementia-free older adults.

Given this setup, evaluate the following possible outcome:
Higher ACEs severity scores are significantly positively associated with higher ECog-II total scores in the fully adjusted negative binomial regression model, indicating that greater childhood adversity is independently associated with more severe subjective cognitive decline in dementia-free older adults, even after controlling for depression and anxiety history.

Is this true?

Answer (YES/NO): YES